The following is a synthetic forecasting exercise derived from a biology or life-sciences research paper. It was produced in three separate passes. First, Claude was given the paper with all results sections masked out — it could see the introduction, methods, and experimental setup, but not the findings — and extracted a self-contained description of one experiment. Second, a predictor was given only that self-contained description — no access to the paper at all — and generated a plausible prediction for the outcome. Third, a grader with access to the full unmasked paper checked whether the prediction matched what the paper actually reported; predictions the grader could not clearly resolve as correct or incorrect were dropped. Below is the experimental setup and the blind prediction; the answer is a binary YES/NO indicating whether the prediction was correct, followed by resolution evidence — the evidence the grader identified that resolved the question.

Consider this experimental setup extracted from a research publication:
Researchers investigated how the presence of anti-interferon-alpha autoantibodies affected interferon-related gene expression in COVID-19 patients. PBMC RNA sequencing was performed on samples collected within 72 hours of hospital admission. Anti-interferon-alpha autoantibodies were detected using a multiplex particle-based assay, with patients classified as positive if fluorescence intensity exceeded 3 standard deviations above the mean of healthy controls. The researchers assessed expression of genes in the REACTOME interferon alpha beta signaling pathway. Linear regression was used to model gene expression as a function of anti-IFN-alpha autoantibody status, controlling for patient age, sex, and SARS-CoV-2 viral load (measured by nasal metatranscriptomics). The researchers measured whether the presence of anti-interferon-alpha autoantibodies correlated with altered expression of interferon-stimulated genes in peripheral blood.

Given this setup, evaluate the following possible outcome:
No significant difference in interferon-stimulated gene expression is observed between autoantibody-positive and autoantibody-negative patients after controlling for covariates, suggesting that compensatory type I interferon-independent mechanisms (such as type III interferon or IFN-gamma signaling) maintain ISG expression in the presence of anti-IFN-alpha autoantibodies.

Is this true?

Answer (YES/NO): NO